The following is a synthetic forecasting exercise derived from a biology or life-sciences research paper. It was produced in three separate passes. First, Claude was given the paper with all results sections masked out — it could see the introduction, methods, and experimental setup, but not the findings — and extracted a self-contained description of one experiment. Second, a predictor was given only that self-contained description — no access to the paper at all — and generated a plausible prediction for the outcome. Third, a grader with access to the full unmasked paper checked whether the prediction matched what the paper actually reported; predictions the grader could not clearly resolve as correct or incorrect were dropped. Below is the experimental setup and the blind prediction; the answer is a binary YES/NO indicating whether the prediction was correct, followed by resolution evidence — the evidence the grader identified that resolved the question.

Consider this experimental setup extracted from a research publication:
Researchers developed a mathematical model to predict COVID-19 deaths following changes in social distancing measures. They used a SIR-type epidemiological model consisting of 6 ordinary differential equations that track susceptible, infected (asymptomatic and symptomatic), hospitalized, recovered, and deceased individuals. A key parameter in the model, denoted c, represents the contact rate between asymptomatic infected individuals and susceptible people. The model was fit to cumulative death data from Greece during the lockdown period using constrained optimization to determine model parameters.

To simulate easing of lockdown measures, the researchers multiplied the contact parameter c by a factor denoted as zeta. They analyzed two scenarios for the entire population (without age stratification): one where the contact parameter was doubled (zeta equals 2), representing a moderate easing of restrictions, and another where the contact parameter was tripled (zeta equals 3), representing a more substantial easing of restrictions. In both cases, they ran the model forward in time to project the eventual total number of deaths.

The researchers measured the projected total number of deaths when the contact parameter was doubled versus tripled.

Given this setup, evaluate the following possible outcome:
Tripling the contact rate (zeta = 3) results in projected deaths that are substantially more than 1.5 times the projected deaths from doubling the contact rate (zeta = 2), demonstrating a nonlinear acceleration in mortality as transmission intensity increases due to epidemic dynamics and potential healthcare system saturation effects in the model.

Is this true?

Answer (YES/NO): YES